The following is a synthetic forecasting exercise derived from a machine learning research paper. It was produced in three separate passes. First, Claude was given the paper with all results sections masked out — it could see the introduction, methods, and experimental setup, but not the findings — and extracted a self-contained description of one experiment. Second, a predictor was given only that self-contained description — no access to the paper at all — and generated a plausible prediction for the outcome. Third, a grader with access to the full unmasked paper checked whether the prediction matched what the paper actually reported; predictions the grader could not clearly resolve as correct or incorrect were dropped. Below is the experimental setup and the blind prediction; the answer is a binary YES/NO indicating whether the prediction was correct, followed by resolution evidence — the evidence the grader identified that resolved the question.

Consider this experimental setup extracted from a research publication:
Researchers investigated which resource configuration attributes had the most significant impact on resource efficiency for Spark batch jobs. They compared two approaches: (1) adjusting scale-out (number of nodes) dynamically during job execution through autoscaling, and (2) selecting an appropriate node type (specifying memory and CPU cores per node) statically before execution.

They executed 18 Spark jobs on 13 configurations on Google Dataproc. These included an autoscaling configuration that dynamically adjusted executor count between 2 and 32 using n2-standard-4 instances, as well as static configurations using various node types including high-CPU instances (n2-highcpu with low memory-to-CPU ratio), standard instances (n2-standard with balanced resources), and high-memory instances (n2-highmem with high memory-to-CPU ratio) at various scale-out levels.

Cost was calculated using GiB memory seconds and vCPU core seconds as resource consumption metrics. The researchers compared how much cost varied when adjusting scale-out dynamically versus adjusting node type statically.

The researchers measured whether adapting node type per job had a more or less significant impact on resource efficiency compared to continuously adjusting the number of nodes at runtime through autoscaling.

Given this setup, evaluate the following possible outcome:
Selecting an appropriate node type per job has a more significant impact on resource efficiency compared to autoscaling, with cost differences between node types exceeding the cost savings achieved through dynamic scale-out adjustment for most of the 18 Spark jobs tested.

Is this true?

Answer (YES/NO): YES